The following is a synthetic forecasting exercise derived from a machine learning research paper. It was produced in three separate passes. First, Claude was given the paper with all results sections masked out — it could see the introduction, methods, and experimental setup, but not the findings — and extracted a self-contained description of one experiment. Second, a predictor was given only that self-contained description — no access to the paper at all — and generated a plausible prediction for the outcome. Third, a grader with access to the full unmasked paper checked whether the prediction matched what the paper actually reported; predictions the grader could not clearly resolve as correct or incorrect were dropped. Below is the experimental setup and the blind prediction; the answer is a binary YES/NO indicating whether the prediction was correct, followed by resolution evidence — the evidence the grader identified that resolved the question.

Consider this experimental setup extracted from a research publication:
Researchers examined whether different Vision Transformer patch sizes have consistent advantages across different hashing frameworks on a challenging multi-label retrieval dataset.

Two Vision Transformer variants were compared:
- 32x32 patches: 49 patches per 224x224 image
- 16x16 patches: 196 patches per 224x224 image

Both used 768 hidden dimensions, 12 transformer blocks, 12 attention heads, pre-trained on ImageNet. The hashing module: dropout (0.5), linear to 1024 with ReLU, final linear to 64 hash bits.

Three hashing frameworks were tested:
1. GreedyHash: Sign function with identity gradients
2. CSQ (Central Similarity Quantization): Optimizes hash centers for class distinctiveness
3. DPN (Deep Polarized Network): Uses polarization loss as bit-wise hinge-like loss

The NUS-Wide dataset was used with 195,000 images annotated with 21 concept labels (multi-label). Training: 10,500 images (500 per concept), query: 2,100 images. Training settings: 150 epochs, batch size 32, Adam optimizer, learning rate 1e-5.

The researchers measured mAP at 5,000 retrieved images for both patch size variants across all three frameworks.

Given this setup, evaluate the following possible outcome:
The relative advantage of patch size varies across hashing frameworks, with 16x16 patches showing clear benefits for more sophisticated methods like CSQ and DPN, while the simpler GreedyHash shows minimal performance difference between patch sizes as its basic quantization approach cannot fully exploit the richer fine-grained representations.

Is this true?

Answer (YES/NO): NO